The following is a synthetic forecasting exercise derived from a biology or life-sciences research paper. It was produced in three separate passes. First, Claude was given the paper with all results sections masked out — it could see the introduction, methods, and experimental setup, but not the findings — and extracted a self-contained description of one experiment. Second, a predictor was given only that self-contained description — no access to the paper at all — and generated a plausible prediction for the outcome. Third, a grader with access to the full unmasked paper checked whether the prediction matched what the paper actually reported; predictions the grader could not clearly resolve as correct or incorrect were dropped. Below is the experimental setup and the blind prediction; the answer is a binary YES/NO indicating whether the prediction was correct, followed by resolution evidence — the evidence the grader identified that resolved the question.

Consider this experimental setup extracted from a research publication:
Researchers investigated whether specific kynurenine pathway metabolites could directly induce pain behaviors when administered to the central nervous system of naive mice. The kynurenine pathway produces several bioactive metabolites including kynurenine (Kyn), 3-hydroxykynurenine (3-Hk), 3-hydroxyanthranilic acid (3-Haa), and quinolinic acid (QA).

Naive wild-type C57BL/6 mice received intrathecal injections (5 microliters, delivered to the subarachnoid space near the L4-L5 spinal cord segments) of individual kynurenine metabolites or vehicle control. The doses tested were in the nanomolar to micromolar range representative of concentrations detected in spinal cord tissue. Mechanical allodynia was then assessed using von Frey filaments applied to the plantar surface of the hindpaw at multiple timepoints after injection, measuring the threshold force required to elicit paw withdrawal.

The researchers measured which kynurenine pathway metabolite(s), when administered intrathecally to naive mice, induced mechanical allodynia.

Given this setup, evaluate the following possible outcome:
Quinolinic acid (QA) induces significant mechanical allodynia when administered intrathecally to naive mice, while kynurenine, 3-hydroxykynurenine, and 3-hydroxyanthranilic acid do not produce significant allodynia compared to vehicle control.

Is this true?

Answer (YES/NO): NO